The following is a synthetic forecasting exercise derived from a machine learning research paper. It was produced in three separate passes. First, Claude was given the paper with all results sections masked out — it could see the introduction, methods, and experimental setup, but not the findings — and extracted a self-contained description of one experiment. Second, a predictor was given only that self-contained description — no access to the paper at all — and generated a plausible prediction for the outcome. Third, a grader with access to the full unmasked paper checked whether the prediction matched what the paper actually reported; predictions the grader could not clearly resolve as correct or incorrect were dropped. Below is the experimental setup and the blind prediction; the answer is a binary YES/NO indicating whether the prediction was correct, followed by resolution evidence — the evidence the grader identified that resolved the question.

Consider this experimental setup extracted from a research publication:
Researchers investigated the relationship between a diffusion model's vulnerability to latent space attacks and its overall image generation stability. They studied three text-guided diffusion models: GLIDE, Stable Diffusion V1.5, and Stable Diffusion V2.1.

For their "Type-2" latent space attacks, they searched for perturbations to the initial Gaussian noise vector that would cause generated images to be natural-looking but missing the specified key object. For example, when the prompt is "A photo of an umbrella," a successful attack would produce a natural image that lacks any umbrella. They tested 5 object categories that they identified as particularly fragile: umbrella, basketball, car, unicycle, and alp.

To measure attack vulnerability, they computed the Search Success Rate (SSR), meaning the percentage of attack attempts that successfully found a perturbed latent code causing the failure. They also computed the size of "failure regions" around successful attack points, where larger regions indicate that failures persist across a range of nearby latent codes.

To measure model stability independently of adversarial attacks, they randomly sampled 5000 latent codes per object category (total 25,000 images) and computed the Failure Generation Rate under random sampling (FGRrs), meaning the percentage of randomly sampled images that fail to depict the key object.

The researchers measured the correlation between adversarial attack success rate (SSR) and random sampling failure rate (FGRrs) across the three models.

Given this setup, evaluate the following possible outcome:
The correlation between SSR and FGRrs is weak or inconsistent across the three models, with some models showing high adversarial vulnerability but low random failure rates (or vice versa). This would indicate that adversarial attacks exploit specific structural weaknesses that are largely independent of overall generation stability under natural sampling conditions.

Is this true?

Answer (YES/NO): NO